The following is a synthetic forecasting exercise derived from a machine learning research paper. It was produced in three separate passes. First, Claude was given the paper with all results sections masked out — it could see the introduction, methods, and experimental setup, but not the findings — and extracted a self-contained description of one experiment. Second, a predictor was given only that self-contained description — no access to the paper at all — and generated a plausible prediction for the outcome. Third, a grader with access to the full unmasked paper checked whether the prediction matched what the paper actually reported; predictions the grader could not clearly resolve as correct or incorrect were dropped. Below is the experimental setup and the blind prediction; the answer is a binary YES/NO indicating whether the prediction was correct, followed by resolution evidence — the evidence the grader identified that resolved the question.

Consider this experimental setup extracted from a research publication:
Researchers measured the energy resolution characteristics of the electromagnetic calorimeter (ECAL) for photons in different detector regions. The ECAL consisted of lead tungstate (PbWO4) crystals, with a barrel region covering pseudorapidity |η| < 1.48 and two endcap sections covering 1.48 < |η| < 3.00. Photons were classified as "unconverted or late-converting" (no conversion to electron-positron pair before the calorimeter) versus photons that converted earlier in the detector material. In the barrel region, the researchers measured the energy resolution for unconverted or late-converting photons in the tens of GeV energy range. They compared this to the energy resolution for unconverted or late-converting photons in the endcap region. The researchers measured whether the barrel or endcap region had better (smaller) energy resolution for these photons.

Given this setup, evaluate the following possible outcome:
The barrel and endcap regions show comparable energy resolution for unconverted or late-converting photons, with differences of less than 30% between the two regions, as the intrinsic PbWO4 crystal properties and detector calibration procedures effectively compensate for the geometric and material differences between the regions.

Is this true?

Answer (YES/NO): NO